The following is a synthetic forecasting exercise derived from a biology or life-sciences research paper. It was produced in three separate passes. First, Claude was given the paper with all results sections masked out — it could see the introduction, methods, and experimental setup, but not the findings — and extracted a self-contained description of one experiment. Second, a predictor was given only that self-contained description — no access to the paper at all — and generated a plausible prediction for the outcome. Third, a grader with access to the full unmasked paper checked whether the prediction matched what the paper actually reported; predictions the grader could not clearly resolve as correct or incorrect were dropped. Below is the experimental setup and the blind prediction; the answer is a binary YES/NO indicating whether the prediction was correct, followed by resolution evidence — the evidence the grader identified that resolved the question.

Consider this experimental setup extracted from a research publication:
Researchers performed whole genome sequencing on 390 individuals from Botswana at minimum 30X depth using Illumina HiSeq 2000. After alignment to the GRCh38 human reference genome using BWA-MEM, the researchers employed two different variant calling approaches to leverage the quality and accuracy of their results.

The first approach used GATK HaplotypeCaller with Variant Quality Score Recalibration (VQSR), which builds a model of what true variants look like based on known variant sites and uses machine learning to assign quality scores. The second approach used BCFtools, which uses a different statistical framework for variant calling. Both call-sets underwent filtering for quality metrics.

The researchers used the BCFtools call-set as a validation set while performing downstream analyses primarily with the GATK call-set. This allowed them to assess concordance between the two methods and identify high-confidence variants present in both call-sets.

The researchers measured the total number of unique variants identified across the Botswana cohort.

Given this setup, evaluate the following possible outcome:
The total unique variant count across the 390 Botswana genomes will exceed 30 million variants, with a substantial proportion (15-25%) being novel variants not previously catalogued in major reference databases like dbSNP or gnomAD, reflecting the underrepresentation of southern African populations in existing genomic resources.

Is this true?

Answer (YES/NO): NO